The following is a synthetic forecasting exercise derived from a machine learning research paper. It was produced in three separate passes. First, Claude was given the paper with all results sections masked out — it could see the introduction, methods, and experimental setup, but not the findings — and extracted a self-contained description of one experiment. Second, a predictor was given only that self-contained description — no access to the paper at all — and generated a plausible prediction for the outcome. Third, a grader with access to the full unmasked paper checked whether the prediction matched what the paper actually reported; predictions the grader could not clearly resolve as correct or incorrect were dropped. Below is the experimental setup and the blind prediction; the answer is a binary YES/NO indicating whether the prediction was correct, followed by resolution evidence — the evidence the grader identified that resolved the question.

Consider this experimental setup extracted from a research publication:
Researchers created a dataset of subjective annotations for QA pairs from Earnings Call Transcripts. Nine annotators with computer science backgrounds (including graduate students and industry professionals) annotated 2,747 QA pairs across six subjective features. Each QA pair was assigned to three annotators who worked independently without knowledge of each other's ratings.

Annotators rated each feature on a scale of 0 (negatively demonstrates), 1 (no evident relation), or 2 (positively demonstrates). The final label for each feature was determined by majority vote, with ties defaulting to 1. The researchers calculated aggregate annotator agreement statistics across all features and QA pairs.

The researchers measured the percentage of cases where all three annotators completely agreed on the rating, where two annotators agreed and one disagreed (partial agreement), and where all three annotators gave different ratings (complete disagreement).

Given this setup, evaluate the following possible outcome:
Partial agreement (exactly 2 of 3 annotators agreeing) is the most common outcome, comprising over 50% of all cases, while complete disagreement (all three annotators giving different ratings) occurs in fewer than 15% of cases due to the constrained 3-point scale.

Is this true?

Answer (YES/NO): NO